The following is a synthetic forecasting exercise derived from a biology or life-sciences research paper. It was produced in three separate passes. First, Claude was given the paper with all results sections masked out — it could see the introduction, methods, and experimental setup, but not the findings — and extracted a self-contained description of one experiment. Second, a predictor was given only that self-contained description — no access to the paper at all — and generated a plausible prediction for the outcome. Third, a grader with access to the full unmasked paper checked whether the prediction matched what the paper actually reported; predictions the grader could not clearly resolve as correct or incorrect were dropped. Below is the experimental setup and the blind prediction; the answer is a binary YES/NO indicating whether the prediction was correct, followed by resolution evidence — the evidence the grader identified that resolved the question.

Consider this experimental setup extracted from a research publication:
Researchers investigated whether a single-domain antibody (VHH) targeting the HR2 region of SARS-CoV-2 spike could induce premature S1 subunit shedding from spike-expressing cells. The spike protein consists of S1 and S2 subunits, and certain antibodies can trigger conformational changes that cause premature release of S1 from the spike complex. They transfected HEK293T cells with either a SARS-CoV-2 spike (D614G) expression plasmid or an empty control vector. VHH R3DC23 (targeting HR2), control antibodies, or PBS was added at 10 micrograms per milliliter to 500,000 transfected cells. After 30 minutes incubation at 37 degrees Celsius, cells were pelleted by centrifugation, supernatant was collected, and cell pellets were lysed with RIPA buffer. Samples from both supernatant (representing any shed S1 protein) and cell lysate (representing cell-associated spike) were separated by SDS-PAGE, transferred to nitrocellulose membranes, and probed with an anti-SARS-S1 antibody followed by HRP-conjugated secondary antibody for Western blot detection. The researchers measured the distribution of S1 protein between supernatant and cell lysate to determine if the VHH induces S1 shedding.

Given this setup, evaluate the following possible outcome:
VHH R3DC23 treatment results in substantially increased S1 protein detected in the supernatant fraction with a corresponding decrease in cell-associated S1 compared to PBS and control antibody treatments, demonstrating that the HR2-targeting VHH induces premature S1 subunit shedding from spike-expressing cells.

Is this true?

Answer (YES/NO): NO